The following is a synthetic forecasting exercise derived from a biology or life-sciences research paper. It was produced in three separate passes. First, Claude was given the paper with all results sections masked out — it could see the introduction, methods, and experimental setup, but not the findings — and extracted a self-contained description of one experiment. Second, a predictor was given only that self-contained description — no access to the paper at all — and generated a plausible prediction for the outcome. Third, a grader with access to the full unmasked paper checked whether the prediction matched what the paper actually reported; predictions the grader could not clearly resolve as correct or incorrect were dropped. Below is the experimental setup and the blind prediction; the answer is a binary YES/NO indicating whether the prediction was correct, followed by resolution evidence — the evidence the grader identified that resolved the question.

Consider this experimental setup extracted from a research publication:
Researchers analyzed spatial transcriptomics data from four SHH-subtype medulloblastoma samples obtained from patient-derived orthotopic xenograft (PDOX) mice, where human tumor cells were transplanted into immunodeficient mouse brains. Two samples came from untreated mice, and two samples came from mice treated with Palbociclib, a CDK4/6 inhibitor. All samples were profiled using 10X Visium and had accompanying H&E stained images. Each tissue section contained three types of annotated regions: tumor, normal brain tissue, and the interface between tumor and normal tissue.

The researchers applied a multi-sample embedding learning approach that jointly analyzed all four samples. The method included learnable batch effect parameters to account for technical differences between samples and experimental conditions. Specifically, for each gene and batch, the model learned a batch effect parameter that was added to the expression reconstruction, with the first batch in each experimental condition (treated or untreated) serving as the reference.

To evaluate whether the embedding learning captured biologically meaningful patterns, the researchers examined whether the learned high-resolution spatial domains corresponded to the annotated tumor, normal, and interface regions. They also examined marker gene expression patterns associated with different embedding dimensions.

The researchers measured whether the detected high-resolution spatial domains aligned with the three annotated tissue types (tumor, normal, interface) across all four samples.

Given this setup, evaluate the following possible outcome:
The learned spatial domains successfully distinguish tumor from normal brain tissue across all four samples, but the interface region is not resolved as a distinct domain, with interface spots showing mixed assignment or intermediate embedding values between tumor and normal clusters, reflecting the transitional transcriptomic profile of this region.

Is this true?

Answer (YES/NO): NO